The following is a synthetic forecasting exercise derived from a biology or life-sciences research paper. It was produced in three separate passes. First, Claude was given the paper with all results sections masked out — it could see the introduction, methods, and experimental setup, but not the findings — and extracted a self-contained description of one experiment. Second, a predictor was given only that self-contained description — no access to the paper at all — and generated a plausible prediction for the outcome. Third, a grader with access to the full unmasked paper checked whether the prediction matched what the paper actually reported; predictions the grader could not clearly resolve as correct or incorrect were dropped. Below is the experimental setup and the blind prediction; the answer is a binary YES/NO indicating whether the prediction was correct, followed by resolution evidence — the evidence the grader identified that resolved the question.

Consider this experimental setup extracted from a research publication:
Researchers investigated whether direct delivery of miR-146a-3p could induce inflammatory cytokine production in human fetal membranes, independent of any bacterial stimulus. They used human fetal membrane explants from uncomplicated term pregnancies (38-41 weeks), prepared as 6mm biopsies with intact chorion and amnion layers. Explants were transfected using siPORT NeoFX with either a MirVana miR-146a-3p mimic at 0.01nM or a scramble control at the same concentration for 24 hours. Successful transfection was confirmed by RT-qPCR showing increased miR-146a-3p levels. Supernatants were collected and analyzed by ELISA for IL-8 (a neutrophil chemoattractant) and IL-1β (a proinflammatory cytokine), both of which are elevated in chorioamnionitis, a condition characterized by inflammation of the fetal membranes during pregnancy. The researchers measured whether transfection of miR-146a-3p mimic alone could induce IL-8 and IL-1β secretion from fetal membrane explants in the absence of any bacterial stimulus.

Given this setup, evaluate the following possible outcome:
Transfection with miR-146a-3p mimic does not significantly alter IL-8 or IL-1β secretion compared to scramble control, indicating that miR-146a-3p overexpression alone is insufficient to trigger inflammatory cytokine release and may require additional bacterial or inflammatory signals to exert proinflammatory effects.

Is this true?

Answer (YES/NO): YES